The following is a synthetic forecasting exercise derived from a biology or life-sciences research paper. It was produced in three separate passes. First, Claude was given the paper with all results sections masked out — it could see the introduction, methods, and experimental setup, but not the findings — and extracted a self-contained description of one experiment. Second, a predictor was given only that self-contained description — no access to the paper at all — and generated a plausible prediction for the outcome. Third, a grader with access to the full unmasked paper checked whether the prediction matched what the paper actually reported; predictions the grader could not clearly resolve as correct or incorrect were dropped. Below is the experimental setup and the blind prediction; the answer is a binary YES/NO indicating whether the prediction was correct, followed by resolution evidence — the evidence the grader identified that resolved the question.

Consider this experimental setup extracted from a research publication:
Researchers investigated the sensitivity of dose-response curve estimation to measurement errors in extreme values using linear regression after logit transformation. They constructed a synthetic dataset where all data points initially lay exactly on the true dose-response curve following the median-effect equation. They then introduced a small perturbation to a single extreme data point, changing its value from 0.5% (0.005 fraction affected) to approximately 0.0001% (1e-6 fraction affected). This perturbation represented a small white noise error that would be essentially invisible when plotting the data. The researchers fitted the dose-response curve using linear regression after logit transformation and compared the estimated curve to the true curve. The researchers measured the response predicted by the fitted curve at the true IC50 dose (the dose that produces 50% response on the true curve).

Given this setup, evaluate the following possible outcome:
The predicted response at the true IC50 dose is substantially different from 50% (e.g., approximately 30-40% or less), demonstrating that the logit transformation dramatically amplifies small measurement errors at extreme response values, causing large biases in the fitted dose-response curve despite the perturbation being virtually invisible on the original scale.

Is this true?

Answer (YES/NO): YES